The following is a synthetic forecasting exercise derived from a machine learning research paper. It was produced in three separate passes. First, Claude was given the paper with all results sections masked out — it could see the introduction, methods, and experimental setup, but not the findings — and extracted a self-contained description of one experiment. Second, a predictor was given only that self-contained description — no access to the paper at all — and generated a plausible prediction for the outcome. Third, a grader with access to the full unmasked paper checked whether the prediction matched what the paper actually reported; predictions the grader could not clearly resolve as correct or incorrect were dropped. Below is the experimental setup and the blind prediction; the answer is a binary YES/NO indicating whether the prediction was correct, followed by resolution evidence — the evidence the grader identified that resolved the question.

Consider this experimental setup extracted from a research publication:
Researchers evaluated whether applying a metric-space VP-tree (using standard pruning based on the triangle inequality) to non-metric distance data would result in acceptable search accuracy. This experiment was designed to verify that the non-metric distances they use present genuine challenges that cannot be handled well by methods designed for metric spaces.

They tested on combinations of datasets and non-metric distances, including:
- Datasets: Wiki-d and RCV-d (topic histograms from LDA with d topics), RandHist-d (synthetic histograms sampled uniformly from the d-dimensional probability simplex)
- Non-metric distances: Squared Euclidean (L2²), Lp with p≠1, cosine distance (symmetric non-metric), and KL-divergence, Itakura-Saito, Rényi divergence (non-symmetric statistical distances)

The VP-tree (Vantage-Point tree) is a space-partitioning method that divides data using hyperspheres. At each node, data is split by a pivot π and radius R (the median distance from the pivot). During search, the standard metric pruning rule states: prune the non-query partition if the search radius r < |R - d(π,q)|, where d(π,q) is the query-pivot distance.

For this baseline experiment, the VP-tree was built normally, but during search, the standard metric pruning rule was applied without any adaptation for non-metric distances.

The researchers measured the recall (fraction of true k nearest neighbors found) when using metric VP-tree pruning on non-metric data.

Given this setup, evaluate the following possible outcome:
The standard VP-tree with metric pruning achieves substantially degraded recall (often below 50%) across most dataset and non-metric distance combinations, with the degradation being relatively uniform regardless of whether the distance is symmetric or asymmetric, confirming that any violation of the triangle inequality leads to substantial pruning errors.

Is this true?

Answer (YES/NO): NO